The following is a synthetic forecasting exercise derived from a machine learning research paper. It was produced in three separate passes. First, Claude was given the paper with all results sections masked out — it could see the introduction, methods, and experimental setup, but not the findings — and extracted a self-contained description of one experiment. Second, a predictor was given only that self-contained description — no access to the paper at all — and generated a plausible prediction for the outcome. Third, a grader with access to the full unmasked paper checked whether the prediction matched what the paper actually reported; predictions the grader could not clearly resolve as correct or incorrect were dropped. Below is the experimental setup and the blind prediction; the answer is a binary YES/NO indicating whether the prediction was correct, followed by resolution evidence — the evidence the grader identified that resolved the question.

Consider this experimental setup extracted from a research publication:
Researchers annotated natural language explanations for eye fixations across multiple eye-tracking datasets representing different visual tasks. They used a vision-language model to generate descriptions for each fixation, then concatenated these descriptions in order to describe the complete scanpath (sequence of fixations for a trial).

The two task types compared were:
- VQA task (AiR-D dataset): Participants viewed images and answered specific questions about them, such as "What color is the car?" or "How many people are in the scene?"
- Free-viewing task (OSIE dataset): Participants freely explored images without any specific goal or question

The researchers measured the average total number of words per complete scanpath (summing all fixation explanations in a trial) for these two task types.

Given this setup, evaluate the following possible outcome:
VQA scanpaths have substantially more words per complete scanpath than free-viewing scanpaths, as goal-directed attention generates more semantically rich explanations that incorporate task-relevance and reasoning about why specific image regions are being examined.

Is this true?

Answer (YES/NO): NO